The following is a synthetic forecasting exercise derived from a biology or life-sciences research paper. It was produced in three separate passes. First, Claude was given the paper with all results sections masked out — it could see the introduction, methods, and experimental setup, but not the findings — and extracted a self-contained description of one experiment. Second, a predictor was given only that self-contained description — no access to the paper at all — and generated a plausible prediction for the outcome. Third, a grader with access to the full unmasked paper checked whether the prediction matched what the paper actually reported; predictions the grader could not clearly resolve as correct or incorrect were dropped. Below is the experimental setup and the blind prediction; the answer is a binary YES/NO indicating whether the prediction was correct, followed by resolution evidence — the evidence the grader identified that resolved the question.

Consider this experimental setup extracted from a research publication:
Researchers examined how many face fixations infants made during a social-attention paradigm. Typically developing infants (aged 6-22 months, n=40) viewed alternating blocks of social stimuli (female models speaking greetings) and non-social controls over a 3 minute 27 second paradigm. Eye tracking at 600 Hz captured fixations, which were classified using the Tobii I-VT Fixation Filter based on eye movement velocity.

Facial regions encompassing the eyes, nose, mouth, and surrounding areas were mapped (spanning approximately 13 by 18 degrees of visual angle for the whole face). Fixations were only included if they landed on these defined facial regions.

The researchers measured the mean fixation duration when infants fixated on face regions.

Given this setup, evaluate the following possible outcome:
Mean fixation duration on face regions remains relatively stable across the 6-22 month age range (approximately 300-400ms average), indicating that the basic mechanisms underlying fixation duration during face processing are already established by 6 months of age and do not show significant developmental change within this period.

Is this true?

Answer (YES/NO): NO